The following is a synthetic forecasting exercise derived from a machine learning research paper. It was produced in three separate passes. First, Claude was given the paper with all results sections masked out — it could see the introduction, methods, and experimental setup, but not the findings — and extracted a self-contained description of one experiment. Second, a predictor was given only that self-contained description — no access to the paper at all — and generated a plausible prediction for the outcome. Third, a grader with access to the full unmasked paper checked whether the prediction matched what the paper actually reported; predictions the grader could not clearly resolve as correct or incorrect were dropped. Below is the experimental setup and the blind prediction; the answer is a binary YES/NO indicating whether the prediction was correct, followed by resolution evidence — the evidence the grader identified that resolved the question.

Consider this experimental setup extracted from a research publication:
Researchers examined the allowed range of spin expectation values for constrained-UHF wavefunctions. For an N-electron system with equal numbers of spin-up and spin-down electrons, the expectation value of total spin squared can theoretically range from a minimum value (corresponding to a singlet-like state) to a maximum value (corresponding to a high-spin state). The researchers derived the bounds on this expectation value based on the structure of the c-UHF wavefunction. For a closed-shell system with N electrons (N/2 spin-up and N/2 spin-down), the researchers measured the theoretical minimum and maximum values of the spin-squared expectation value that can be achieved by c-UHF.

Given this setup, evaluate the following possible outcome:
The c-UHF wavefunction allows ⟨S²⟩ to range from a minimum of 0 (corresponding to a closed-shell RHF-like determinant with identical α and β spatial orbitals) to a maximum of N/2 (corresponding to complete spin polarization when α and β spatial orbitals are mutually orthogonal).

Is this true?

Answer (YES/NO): YES